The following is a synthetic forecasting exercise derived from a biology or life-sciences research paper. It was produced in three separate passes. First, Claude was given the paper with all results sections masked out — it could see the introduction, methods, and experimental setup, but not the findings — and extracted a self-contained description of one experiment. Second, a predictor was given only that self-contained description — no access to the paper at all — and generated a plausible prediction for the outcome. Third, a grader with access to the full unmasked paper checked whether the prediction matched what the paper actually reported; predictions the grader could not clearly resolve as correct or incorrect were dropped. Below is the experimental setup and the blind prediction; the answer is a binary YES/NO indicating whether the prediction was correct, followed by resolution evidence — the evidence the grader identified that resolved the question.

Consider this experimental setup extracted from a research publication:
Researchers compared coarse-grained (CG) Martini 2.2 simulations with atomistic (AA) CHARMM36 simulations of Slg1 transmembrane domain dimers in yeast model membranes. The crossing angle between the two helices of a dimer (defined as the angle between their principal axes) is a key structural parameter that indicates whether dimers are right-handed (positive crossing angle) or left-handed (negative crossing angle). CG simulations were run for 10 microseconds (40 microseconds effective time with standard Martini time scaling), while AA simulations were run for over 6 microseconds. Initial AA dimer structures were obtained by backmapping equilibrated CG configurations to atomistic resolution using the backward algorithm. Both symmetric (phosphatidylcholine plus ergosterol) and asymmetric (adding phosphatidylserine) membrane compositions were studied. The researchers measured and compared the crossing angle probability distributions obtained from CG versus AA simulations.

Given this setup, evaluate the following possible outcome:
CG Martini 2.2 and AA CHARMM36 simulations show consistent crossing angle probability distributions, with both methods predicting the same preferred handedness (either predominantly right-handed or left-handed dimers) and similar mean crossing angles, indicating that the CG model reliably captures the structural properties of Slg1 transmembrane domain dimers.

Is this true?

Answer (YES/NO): NO